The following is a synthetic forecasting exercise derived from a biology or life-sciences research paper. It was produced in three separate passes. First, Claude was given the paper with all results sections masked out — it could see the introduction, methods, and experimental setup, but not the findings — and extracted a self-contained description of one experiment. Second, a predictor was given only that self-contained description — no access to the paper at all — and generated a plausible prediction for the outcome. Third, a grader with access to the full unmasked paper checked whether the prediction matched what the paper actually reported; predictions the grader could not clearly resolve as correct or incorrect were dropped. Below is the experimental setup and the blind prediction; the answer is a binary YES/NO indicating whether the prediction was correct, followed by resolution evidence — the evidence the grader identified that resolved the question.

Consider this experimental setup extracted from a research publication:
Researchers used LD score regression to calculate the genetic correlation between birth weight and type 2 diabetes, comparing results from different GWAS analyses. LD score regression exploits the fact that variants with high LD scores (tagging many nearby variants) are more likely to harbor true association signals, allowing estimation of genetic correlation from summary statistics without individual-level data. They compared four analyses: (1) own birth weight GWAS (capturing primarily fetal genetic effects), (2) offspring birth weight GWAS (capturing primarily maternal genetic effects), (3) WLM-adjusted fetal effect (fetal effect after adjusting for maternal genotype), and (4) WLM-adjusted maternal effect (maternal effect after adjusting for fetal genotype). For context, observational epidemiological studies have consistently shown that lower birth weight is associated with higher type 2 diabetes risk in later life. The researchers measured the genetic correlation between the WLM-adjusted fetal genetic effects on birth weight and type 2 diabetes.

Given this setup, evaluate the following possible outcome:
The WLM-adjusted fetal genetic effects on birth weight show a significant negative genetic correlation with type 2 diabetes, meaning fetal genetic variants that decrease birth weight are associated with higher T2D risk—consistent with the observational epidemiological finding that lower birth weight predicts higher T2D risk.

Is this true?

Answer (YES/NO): YES